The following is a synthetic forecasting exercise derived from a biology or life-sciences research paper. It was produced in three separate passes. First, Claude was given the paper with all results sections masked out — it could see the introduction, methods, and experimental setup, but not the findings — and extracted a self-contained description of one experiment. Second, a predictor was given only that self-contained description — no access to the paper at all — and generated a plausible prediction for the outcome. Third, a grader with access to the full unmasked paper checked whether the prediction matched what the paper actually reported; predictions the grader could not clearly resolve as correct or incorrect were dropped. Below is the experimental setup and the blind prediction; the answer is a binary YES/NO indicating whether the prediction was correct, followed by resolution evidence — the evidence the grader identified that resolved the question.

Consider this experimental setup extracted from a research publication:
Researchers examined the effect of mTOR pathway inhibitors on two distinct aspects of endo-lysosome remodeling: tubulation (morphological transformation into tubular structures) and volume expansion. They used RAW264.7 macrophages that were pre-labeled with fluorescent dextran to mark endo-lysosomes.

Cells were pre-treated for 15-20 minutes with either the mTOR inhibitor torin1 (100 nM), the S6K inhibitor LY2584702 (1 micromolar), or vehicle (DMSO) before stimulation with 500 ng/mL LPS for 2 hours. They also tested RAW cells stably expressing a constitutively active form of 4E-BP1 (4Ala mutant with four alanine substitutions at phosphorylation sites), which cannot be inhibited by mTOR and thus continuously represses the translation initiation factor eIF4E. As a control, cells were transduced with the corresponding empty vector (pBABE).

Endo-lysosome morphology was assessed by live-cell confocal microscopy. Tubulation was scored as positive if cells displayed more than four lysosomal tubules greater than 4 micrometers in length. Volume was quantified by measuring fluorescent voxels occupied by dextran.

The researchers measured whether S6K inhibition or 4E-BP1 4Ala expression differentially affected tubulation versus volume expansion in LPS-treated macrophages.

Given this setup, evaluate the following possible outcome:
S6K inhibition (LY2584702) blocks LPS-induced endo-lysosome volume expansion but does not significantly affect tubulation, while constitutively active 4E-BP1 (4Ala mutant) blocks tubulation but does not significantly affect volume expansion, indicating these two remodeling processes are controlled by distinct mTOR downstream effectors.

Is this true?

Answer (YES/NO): NO